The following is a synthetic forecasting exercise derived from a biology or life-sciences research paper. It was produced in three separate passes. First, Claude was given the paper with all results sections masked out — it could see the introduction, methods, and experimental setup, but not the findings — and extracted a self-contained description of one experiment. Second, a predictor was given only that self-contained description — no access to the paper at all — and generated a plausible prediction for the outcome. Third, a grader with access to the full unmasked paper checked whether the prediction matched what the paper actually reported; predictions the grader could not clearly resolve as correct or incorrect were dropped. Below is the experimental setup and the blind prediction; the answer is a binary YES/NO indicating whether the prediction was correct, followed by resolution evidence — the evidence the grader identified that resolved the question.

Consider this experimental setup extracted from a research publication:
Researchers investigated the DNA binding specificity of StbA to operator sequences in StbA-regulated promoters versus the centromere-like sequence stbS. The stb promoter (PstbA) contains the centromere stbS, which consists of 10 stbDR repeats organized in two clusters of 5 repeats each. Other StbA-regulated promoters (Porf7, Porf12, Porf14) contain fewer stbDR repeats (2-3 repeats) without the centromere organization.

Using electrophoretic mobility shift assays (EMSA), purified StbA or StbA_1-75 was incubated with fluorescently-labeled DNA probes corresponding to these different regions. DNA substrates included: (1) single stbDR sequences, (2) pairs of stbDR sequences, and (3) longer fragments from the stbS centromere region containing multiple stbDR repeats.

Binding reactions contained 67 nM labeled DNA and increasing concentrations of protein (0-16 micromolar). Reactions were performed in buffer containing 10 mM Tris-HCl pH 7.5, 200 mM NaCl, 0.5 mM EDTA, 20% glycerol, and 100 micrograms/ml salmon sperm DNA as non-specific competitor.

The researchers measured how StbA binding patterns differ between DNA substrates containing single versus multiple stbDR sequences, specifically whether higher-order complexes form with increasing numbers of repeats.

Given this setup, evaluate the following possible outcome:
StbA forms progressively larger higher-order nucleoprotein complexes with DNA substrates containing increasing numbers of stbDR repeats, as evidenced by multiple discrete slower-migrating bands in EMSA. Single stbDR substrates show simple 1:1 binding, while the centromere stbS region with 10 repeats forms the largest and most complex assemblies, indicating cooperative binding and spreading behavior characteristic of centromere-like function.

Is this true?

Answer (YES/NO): NO